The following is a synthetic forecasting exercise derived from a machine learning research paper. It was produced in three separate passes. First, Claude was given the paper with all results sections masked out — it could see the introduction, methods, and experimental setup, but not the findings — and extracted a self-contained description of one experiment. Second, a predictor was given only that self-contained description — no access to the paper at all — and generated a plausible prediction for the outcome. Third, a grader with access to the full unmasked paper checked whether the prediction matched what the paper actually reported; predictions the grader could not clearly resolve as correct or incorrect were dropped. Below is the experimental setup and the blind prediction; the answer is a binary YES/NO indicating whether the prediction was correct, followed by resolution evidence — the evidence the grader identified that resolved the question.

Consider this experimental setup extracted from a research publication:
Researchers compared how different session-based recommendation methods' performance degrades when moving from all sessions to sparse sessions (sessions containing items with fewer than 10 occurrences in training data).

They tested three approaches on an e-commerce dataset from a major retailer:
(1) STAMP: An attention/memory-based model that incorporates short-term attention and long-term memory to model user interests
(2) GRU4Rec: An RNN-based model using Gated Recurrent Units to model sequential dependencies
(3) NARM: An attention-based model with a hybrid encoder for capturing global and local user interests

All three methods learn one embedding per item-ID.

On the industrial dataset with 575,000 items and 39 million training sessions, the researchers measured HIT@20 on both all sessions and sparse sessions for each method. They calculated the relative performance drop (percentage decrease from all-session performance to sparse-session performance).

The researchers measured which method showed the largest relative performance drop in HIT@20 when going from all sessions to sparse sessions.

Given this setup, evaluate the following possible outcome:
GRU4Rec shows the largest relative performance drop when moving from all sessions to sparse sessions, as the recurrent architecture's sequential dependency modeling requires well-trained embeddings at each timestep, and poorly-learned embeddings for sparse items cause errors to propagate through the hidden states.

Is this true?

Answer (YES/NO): NO